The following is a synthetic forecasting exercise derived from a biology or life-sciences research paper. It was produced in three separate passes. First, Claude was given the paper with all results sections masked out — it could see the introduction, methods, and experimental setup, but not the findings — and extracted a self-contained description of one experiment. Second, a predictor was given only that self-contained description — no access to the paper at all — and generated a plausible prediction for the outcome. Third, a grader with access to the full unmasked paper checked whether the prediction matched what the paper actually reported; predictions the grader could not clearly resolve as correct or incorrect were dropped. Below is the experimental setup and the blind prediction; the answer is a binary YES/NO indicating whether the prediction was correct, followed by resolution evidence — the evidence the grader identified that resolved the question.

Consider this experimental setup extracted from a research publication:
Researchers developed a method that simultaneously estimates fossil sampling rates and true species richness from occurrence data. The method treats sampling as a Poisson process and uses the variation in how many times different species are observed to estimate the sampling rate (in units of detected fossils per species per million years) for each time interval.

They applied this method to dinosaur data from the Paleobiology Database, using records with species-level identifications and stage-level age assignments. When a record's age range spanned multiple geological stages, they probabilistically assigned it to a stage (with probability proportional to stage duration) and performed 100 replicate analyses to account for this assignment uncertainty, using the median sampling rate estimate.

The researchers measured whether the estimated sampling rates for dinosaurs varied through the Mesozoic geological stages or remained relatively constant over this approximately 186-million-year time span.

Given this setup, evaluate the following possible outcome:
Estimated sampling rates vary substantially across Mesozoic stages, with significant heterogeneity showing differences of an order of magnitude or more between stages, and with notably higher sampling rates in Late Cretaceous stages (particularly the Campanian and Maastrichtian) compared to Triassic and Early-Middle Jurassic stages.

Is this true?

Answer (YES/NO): NO